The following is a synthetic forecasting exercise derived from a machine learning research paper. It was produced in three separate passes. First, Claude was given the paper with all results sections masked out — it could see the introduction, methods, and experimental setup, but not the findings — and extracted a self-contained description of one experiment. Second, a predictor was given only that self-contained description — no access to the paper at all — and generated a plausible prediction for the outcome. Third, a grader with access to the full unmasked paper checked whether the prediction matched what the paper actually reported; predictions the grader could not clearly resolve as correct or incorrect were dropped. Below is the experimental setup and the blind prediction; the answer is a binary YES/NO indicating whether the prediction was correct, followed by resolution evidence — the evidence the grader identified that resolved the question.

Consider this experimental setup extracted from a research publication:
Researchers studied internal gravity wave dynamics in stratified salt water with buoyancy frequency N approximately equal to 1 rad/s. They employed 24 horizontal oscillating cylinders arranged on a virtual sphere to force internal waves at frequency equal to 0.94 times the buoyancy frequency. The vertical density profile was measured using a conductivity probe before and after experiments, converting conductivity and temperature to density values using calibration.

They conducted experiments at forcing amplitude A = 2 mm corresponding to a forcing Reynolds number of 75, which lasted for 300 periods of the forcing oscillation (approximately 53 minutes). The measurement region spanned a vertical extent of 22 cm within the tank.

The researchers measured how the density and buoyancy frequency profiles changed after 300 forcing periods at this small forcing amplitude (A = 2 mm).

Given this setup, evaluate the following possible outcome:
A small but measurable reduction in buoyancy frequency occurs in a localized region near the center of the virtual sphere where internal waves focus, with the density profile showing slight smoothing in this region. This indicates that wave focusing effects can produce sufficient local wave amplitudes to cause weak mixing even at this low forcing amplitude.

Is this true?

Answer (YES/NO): NO